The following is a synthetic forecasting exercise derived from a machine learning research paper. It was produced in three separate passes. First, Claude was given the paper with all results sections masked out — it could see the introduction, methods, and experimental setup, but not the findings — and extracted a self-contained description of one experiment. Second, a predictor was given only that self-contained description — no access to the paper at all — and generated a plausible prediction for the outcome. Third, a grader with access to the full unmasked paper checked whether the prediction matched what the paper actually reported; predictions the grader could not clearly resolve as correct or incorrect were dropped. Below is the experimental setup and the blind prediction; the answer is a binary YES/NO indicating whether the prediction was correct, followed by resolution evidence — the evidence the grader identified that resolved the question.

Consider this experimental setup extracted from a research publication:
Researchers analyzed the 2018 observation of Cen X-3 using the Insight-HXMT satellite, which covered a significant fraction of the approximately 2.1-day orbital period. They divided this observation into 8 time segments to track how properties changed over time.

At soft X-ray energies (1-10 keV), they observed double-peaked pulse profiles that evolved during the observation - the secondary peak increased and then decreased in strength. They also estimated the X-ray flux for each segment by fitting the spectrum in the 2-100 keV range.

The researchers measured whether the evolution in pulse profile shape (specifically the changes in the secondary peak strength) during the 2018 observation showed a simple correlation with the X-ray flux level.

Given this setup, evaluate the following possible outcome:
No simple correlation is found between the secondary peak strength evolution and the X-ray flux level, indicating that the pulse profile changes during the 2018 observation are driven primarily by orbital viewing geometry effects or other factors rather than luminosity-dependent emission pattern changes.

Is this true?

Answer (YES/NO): YES